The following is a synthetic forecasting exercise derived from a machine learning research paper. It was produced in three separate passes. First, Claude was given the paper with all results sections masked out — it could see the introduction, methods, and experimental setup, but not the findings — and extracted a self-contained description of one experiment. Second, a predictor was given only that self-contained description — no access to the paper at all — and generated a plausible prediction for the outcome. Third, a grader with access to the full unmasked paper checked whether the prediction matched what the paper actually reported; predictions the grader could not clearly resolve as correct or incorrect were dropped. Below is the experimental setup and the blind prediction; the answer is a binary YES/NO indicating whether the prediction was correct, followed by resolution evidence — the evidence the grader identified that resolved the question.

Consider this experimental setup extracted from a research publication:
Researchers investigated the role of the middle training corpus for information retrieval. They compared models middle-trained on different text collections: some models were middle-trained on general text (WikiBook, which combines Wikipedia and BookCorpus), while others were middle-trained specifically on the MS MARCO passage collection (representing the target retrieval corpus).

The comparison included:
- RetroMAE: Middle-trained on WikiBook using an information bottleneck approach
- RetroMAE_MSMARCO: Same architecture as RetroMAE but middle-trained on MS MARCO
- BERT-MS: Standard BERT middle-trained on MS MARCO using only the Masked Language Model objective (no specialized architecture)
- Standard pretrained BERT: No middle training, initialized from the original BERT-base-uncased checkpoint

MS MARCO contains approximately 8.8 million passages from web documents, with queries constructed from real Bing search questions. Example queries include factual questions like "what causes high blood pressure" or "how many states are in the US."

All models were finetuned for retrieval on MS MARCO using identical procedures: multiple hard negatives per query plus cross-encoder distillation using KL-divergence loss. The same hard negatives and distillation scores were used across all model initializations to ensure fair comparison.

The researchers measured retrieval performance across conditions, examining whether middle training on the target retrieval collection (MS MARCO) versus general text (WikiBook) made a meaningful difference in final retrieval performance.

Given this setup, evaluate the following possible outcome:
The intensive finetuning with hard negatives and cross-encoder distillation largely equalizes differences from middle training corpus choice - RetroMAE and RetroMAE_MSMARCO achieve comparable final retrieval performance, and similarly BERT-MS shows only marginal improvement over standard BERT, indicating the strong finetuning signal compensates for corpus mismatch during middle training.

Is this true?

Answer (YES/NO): NO